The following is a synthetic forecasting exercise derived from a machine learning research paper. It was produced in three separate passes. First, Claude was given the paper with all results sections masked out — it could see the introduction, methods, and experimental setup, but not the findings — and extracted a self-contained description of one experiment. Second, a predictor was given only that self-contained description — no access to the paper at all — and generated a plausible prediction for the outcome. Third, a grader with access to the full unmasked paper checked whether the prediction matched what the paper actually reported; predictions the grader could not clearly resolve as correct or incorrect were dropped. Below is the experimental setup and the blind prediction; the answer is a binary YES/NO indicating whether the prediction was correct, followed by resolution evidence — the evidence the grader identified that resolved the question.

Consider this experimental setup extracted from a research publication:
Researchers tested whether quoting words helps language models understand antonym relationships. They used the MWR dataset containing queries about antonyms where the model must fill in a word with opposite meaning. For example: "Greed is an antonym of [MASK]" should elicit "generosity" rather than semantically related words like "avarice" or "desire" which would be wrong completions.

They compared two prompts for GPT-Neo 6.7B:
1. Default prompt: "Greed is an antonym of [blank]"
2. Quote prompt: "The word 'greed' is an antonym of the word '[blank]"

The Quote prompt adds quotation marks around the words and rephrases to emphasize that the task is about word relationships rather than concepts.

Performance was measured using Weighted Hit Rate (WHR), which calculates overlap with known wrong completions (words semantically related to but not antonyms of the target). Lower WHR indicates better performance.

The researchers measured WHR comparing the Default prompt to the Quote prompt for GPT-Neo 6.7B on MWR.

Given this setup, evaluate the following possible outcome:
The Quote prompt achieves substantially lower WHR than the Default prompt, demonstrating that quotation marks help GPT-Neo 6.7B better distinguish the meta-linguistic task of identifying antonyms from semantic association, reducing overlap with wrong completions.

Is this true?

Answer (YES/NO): NO